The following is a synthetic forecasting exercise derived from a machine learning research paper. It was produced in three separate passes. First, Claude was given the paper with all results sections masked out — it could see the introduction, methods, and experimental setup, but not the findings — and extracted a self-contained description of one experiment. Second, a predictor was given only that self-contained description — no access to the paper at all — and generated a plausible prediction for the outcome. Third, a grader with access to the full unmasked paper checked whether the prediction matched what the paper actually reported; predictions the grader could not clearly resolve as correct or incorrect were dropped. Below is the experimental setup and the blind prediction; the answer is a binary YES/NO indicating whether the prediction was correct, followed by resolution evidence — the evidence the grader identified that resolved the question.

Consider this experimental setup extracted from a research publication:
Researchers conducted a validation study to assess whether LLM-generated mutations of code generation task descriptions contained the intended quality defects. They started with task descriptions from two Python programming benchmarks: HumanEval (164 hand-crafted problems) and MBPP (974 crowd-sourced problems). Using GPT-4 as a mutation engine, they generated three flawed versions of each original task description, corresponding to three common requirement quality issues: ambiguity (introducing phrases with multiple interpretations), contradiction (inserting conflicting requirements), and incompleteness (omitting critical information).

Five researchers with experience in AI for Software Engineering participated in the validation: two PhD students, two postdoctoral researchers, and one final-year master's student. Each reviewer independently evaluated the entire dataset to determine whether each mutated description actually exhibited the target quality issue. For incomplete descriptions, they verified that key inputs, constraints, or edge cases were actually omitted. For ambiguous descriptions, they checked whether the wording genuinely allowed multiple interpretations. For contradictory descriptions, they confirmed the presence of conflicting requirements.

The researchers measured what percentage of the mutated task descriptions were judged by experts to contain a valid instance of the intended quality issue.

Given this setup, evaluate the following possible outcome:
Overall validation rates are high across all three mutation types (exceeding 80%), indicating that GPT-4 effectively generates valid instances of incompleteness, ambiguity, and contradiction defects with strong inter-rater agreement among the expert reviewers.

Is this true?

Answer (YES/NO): NO